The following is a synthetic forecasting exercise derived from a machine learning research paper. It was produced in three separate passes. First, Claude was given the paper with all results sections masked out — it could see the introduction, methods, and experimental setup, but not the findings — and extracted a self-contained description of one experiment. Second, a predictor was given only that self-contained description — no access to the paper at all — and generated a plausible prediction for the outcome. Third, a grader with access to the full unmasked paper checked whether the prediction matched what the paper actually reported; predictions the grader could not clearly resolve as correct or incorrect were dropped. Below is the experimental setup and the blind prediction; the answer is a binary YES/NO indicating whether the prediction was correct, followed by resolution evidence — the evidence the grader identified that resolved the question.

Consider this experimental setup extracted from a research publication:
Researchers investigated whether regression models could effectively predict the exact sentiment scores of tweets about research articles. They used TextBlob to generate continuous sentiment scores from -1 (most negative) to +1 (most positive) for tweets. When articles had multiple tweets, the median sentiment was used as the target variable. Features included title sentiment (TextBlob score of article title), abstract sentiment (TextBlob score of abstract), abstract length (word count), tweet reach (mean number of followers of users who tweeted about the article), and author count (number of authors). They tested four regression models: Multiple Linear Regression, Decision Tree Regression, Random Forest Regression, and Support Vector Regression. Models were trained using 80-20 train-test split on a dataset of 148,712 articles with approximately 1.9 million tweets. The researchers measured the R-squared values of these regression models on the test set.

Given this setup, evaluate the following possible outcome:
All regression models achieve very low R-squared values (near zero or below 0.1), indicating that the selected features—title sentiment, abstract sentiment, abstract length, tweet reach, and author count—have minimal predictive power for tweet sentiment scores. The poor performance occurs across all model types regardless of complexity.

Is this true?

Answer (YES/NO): YES